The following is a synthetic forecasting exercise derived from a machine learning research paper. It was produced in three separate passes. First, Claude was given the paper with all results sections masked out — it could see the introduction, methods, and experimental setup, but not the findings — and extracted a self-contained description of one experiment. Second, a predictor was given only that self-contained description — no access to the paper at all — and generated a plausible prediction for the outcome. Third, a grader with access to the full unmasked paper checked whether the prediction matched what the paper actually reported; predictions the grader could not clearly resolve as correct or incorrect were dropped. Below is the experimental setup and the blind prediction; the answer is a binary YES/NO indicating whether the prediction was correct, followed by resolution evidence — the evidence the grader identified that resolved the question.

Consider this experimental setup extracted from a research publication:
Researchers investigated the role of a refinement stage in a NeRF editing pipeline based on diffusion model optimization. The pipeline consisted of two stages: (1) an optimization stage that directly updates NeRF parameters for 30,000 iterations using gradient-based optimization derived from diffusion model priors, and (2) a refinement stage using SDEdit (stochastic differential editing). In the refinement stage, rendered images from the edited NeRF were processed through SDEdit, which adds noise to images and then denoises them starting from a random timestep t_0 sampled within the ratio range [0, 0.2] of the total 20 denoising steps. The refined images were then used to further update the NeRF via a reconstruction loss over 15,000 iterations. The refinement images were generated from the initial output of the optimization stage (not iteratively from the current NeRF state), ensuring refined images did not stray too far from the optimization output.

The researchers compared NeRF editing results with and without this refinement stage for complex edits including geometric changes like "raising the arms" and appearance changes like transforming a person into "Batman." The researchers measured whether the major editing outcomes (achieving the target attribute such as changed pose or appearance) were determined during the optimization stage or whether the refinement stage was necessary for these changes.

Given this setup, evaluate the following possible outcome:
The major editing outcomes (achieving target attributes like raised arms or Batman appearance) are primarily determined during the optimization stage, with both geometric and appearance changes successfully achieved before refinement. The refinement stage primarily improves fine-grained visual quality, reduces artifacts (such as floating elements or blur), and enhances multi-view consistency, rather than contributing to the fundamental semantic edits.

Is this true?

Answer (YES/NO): YES